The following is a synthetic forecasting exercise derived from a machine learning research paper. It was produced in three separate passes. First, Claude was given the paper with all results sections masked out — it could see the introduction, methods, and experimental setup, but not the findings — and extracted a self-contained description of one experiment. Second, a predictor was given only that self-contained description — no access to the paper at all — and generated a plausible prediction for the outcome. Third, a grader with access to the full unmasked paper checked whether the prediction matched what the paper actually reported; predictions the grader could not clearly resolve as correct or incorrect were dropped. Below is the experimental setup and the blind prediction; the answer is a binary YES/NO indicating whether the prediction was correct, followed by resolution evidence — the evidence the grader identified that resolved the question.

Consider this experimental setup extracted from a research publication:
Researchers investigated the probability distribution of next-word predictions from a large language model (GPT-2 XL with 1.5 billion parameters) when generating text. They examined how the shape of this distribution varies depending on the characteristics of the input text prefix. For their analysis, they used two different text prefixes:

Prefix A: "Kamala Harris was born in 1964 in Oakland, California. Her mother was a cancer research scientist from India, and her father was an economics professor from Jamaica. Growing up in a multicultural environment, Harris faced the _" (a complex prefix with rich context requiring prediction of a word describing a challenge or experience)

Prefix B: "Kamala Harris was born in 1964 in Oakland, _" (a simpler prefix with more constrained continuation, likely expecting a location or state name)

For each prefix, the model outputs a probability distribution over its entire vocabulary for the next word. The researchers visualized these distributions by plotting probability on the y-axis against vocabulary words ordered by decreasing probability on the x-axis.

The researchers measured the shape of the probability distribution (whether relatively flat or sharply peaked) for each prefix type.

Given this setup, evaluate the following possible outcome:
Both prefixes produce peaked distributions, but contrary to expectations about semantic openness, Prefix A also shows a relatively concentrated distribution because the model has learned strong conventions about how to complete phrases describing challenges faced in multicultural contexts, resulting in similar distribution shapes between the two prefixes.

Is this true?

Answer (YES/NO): NO